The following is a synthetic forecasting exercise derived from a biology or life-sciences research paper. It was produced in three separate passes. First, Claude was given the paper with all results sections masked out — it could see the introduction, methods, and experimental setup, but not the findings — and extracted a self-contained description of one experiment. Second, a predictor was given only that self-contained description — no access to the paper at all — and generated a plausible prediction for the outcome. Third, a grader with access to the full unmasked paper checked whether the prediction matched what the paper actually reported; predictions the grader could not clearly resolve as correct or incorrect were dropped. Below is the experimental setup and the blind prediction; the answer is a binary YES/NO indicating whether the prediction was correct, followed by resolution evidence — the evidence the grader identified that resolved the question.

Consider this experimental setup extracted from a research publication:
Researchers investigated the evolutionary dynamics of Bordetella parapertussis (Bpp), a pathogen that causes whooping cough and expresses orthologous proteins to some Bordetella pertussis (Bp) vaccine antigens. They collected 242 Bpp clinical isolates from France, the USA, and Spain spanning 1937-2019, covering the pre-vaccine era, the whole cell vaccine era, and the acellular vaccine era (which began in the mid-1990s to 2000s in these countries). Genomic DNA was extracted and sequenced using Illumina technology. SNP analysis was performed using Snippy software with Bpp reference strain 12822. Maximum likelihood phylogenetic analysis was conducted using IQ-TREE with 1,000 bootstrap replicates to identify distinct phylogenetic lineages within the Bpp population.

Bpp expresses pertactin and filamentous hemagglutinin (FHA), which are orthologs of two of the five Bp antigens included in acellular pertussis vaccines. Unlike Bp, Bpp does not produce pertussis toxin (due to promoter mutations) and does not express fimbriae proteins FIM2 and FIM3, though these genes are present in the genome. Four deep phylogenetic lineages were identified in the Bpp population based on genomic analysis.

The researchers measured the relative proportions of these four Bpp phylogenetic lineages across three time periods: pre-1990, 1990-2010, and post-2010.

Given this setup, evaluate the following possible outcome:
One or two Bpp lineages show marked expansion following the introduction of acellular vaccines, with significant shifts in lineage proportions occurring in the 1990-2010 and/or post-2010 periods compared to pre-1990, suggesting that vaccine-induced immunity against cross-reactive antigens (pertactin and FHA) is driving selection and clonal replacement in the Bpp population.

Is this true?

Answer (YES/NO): YES